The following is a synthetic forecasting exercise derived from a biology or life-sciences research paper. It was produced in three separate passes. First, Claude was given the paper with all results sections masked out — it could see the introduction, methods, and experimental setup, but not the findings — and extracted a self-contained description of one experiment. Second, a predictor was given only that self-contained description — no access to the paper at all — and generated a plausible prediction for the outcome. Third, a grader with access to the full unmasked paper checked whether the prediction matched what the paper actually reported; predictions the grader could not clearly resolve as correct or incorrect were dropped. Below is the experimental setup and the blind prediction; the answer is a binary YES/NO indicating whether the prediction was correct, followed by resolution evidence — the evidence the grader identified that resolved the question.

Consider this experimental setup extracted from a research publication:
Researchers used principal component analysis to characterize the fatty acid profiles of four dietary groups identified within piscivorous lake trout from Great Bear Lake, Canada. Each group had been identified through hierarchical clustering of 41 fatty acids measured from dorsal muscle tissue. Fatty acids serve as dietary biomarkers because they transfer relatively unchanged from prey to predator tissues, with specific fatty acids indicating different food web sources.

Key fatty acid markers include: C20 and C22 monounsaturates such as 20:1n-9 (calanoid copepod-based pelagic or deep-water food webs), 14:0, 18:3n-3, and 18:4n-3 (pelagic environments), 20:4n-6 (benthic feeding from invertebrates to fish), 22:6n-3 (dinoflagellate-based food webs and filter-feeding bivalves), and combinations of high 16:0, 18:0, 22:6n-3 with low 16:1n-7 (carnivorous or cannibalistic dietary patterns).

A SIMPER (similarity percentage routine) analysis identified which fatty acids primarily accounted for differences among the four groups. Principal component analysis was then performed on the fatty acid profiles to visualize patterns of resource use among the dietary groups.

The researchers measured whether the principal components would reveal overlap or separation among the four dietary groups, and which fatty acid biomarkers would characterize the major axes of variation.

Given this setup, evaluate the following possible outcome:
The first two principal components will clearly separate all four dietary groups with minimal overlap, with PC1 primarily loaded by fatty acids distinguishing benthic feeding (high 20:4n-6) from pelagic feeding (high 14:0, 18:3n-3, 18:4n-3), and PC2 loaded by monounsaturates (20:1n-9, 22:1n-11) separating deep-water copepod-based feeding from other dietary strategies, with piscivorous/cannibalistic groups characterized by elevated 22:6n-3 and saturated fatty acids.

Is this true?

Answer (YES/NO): NO